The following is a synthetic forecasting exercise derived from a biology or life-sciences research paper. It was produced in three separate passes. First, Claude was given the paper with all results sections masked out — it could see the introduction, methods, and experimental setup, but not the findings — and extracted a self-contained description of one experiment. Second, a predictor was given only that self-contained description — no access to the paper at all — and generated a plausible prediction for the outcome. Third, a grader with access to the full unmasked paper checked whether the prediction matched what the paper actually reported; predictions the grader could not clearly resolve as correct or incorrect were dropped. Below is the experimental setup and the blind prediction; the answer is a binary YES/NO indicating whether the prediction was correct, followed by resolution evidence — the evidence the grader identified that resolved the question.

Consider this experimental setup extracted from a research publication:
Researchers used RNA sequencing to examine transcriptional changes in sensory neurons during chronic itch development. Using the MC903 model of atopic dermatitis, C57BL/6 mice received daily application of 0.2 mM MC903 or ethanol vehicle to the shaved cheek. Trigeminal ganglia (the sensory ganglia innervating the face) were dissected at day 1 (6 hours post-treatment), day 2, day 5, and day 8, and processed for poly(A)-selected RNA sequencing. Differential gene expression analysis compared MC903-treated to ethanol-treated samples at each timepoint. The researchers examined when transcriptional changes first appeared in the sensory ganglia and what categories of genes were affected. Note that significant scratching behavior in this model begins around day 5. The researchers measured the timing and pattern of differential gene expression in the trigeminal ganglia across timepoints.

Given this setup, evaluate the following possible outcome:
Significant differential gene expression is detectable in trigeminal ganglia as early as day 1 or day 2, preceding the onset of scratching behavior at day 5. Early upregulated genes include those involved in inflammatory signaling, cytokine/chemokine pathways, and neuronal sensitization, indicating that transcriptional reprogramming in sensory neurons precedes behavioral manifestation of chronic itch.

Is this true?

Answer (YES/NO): NO